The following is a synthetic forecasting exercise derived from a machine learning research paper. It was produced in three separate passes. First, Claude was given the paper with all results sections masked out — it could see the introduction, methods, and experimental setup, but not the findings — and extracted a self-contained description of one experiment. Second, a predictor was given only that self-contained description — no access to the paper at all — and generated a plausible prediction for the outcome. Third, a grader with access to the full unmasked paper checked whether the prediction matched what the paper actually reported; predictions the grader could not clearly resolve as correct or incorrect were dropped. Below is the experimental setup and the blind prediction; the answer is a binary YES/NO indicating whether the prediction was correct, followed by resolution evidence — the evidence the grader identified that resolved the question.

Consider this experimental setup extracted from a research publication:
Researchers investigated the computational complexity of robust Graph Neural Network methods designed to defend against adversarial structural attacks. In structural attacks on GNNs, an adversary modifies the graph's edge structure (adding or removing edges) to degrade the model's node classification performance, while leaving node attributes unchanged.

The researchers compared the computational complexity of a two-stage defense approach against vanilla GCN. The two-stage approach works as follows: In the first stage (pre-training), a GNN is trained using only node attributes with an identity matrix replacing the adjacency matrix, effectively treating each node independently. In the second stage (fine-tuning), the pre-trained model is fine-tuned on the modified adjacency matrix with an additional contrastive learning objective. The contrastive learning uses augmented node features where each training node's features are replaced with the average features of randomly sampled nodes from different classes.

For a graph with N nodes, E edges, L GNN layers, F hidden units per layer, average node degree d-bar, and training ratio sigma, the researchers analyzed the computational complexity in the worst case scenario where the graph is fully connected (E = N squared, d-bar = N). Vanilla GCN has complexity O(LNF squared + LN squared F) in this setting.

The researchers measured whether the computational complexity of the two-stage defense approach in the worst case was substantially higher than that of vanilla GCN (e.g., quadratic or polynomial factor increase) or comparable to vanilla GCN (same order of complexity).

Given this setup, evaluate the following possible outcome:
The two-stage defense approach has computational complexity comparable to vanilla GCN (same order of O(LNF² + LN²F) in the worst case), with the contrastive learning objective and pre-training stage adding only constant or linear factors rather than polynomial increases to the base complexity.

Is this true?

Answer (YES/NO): YES